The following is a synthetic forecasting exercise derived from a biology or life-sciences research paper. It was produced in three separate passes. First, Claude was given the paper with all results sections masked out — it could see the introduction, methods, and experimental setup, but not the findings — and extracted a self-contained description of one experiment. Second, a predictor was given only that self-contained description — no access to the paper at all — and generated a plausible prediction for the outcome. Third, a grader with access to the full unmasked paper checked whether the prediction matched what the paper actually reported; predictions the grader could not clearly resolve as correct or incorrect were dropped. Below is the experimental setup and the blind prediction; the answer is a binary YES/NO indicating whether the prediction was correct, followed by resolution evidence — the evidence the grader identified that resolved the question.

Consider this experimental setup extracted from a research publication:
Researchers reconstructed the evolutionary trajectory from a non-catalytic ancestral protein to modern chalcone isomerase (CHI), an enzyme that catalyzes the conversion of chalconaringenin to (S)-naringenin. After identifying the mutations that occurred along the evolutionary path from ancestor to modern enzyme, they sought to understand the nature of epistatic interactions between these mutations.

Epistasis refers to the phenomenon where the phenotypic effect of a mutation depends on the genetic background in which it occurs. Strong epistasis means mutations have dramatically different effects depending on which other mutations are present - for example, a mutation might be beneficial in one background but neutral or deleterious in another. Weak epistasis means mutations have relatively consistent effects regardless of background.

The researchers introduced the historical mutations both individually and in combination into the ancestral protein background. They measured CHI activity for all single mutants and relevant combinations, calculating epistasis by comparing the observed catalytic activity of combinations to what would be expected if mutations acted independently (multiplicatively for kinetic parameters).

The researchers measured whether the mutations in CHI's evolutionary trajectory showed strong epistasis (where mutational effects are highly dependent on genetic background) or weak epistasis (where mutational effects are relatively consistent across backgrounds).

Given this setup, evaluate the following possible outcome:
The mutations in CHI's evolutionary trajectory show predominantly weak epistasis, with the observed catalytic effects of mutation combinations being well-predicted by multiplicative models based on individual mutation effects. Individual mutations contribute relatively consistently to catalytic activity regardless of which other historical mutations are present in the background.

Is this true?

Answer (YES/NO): YES